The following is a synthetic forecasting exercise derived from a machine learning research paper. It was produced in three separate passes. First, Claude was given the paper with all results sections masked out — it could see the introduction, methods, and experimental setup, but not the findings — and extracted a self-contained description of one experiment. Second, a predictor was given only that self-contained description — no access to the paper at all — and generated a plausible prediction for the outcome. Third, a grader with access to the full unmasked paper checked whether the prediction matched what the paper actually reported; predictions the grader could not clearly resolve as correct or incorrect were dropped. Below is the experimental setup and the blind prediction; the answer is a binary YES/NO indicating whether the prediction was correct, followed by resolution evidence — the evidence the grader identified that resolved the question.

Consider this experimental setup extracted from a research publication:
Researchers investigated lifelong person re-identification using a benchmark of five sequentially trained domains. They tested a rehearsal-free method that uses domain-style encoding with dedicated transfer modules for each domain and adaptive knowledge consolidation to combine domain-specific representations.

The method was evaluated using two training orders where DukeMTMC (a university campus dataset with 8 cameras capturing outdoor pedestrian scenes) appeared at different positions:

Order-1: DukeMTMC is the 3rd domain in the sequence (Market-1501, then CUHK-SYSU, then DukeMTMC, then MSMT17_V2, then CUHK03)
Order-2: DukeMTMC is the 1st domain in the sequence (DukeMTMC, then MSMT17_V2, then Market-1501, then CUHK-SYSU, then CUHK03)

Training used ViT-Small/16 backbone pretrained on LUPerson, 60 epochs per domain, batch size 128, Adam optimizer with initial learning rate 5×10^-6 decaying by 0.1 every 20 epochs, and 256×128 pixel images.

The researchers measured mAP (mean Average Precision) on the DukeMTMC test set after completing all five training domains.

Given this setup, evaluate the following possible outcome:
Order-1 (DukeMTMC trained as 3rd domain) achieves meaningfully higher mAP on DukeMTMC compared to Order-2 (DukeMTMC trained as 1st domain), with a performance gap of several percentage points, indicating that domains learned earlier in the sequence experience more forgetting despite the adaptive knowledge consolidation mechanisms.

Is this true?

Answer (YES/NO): NO